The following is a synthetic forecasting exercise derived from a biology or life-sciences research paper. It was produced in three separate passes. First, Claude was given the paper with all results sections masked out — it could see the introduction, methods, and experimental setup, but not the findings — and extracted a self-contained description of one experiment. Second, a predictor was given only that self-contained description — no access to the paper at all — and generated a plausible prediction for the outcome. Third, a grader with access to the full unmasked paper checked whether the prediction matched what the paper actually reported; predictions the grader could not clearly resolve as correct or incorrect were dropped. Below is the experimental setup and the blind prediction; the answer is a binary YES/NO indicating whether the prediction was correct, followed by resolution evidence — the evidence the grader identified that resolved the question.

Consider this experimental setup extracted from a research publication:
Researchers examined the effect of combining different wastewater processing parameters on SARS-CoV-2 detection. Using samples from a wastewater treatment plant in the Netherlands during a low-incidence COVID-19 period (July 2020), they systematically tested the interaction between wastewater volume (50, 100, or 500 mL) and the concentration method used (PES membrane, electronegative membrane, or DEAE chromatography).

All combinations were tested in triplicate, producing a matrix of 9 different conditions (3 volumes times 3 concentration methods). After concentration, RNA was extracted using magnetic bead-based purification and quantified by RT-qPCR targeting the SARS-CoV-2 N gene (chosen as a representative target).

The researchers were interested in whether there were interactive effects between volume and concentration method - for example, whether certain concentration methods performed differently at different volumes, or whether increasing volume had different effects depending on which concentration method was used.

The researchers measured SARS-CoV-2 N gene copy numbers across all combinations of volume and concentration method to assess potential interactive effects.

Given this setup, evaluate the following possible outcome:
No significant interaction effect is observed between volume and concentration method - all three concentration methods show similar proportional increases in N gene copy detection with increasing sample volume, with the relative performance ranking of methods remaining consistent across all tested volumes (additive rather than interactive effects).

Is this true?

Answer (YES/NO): NO